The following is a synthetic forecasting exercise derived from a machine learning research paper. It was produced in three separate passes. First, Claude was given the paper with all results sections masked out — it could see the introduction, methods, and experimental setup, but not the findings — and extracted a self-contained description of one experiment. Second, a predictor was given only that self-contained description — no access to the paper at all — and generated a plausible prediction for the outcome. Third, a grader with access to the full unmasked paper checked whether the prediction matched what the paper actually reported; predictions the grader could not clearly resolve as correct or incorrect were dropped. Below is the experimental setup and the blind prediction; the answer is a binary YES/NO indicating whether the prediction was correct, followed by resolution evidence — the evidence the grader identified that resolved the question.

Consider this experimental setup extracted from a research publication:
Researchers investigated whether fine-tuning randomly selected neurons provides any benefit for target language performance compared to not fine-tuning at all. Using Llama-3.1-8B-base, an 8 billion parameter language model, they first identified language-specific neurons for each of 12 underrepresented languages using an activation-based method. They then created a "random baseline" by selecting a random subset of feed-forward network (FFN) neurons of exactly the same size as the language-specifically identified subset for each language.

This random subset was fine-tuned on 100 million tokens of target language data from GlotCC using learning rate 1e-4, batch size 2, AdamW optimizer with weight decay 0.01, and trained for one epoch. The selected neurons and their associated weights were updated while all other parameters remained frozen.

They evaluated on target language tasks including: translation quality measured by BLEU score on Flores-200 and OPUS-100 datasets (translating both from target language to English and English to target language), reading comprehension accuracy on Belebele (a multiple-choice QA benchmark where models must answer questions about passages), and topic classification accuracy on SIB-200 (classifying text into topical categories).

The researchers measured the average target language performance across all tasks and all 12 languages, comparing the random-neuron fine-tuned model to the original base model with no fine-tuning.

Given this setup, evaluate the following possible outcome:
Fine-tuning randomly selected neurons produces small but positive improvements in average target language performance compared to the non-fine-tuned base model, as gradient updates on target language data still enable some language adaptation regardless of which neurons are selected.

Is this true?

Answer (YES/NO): YES